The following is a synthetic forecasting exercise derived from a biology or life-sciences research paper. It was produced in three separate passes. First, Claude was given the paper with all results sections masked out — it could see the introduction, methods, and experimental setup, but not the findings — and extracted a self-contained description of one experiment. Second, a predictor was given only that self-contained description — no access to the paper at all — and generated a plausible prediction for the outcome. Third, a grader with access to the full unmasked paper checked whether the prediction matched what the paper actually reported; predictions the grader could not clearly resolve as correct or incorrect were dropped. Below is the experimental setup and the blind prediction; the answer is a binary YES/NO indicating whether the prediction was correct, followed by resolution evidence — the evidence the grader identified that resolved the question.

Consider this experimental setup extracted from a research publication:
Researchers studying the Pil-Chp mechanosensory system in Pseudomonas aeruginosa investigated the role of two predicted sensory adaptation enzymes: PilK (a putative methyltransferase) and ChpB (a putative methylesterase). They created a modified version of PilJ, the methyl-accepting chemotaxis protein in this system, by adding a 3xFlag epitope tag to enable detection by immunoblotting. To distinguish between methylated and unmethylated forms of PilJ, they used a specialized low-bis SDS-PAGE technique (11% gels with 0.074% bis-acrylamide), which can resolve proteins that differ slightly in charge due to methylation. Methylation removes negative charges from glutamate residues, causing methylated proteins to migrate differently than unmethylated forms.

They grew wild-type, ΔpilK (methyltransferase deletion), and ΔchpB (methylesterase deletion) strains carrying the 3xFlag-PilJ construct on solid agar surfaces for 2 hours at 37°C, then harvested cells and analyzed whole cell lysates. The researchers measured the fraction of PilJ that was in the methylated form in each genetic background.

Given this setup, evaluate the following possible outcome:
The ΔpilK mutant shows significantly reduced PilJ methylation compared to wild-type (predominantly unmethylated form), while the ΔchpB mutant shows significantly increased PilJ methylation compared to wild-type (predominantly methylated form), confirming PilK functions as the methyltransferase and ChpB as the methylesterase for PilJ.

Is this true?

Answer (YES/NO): YES